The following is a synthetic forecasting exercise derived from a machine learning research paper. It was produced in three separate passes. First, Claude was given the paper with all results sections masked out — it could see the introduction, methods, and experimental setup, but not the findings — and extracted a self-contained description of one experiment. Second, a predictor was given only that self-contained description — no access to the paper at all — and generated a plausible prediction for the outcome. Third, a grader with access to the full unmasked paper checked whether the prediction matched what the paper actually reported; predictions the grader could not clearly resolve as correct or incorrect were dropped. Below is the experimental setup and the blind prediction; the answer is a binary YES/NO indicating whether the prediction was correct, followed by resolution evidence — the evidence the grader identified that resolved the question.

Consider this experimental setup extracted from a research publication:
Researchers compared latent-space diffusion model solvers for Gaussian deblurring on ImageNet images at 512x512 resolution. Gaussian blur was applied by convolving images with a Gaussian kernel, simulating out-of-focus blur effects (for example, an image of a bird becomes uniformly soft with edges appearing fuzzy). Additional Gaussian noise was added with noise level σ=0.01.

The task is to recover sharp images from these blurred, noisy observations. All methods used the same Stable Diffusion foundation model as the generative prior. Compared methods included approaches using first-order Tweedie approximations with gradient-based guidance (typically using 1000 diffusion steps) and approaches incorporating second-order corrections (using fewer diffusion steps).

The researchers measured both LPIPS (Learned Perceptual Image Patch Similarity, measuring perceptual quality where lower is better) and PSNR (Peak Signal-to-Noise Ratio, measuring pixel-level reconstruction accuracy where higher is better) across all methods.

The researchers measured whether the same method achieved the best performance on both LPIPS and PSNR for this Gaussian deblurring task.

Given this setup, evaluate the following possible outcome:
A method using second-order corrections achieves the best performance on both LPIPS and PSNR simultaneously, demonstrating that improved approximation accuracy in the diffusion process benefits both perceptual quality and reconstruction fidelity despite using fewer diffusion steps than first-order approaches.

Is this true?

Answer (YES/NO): NO